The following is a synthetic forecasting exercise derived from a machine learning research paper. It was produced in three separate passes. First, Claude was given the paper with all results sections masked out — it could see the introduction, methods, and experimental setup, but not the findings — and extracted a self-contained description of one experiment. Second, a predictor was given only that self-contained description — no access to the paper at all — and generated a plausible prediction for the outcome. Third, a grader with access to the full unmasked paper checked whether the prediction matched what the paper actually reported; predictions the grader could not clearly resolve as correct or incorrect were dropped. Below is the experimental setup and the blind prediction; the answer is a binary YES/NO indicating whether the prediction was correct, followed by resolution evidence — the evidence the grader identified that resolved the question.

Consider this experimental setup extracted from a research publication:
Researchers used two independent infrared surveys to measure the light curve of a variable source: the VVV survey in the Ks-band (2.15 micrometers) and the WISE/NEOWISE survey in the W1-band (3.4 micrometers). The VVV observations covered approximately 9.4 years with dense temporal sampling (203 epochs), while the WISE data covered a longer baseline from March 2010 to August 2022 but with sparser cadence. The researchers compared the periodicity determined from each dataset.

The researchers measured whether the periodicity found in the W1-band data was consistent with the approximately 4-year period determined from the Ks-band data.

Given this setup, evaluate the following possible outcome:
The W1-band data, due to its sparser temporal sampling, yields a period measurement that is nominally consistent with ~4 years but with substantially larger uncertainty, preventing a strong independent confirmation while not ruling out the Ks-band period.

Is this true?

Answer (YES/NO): NO